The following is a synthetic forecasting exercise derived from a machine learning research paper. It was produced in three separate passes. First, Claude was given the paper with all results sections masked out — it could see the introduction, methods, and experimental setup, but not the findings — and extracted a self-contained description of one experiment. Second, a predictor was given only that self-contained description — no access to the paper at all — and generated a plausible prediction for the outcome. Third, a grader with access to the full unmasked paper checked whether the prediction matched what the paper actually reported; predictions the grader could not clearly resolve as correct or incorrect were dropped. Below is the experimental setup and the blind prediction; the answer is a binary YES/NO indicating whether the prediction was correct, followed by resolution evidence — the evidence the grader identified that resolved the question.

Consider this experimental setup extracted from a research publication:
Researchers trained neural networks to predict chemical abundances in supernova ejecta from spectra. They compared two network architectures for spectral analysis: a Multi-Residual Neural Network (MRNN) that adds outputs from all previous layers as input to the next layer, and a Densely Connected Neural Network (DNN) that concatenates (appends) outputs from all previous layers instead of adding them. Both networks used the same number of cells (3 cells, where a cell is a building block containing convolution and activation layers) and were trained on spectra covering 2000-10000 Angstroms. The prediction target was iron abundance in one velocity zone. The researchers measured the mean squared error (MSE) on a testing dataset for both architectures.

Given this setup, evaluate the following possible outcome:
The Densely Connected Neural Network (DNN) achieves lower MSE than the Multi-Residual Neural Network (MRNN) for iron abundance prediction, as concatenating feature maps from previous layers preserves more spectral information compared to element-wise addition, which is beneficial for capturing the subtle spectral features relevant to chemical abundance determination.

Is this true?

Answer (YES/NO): NO